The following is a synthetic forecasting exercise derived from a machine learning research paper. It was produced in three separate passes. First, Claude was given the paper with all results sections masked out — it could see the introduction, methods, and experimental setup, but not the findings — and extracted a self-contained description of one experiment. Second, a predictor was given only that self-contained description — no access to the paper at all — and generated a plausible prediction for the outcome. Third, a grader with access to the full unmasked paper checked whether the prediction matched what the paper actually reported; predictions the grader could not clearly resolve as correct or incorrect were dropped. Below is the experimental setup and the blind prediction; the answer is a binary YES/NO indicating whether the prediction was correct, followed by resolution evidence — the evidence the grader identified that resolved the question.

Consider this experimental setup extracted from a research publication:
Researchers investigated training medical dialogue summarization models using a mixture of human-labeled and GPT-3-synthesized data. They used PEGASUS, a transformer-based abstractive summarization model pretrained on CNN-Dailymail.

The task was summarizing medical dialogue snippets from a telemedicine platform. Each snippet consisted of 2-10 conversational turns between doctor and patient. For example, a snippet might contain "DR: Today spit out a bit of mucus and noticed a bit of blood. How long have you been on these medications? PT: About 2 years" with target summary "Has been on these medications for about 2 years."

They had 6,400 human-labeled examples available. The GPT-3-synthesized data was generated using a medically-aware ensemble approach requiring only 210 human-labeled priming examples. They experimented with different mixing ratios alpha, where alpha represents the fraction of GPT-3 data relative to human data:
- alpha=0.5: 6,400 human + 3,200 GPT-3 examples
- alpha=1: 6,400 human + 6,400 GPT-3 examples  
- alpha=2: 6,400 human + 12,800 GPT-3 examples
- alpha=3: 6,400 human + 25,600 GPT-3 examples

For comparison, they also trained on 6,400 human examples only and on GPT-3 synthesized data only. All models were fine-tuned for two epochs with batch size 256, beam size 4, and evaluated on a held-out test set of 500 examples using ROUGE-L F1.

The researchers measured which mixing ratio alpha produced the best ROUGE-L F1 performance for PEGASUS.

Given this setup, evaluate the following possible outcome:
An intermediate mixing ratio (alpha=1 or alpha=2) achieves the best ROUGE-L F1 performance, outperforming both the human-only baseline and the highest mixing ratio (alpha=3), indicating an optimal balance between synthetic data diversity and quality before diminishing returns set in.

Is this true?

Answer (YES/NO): NO